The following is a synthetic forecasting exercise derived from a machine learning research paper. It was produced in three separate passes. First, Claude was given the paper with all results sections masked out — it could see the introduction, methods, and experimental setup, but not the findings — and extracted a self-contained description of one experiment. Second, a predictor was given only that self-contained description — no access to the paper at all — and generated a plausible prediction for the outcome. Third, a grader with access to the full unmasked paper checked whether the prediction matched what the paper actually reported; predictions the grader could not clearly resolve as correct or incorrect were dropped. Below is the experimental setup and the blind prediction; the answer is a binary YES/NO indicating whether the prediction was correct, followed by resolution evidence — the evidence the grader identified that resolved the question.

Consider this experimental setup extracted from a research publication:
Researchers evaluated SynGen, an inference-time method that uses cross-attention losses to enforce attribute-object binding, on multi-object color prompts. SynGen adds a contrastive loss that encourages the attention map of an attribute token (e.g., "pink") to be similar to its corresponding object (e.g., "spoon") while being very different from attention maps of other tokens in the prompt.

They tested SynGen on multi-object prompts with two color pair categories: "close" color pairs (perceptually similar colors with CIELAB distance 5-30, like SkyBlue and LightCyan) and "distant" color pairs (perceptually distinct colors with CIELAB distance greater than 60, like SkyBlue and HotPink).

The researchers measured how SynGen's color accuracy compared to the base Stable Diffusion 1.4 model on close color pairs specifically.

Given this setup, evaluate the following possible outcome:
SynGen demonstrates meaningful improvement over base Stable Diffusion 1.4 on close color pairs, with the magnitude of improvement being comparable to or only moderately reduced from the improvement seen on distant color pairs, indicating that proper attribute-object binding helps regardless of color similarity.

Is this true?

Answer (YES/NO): NO